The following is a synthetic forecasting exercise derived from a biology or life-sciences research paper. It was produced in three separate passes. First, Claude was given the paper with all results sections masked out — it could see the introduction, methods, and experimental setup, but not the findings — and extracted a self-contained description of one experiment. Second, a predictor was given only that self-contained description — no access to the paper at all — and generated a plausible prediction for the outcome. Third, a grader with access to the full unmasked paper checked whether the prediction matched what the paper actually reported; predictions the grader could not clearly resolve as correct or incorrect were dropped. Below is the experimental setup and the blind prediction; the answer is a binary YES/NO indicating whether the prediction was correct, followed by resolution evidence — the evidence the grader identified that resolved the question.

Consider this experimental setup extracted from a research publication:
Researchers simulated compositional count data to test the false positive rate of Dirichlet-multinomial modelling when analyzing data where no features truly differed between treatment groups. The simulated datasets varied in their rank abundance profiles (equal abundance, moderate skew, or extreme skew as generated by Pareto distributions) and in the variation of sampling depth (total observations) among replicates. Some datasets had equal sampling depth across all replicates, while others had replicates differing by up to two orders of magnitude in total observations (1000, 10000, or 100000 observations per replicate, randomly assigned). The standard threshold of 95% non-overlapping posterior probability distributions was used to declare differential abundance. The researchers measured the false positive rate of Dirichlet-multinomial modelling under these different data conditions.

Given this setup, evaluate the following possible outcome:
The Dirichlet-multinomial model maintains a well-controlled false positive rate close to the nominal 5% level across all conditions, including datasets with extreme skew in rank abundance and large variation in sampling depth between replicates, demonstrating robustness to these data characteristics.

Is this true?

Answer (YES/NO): NO